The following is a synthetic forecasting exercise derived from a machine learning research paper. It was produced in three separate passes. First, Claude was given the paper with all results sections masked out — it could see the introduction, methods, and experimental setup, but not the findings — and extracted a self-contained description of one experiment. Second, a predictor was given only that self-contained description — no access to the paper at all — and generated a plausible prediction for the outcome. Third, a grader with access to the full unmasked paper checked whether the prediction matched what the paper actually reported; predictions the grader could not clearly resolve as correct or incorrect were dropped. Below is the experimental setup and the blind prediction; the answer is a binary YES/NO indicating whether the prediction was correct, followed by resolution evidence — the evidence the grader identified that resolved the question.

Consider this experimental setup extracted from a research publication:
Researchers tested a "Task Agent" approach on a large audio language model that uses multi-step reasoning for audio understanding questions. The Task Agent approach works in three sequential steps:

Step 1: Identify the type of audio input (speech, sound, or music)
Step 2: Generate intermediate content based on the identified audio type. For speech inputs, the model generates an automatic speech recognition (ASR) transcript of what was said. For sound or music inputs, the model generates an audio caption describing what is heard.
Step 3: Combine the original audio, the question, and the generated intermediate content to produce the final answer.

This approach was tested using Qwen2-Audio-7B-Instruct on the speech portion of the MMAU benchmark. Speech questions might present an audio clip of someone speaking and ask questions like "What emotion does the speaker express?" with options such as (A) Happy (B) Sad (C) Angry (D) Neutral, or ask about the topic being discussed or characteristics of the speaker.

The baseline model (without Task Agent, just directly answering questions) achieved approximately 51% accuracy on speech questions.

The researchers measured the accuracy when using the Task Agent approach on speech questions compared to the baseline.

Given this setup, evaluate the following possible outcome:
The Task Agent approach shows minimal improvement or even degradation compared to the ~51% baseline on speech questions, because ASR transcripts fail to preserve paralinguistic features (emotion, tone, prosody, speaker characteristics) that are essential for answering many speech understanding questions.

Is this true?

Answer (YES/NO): YES